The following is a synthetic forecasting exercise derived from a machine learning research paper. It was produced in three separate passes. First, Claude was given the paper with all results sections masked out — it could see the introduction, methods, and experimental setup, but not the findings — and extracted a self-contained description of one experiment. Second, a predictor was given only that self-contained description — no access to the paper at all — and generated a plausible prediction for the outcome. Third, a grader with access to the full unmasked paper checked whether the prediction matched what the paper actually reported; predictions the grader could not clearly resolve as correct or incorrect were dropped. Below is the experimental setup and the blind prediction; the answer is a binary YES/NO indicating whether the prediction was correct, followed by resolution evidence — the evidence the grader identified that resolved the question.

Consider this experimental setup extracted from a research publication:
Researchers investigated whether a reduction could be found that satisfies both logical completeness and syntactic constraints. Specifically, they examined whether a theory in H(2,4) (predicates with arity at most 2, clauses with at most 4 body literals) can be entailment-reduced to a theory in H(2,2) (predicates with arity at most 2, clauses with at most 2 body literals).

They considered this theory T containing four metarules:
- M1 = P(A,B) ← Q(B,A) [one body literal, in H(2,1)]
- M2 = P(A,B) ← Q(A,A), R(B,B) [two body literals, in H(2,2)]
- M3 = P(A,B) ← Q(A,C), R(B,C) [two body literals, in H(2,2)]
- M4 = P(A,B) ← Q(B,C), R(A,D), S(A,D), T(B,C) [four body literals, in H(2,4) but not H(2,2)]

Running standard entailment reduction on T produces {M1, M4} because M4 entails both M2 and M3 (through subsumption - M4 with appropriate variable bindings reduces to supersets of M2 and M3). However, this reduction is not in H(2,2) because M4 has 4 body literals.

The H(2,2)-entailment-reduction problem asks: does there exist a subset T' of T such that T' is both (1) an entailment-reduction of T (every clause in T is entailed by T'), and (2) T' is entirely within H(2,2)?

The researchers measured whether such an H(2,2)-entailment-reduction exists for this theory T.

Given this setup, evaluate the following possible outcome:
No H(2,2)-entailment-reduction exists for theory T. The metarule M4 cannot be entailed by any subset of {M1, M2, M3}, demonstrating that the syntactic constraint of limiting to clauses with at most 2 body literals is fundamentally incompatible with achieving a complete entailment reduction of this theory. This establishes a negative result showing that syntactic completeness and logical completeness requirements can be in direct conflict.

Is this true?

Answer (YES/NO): NO